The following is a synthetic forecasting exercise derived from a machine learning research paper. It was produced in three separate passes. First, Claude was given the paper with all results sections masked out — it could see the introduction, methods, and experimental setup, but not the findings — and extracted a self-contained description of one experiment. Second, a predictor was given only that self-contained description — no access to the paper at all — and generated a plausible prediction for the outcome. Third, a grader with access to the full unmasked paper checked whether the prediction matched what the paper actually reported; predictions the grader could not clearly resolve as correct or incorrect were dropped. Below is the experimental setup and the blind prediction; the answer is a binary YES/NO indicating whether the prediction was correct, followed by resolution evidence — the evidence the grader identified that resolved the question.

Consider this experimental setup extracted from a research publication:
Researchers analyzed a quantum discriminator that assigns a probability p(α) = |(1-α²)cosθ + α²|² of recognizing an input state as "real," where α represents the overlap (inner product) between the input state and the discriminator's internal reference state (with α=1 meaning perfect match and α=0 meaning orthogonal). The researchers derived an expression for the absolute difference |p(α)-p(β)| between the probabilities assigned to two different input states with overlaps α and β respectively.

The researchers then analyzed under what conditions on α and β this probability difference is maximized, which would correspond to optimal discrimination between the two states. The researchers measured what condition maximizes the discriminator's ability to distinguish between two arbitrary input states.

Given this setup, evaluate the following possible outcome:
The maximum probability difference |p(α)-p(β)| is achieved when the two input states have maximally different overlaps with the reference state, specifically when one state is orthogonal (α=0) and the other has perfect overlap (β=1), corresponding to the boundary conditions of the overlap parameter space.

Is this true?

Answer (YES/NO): NO